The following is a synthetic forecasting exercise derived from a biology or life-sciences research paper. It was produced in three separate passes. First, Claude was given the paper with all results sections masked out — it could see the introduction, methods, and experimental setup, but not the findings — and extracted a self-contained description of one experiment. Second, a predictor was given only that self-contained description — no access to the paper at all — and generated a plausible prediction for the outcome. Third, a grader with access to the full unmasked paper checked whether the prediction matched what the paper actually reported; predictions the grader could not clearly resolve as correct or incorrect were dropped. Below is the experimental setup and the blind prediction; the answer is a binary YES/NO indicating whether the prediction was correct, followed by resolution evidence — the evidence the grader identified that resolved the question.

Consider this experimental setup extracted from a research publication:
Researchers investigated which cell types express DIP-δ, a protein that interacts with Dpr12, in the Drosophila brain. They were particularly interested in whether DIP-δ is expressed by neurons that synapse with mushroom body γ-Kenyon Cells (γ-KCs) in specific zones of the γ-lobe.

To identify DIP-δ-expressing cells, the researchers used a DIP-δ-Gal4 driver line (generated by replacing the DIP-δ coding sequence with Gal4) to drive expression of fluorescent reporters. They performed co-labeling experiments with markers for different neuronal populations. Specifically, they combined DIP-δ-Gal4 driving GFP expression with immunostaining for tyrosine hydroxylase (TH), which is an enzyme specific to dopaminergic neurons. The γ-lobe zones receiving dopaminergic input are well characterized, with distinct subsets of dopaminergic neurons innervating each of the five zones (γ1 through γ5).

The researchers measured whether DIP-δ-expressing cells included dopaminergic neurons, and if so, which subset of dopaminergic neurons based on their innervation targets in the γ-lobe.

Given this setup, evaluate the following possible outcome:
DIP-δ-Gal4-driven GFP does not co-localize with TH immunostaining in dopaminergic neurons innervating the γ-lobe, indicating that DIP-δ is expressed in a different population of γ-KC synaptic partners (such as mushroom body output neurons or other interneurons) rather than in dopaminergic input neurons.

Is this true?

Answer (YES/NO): NO